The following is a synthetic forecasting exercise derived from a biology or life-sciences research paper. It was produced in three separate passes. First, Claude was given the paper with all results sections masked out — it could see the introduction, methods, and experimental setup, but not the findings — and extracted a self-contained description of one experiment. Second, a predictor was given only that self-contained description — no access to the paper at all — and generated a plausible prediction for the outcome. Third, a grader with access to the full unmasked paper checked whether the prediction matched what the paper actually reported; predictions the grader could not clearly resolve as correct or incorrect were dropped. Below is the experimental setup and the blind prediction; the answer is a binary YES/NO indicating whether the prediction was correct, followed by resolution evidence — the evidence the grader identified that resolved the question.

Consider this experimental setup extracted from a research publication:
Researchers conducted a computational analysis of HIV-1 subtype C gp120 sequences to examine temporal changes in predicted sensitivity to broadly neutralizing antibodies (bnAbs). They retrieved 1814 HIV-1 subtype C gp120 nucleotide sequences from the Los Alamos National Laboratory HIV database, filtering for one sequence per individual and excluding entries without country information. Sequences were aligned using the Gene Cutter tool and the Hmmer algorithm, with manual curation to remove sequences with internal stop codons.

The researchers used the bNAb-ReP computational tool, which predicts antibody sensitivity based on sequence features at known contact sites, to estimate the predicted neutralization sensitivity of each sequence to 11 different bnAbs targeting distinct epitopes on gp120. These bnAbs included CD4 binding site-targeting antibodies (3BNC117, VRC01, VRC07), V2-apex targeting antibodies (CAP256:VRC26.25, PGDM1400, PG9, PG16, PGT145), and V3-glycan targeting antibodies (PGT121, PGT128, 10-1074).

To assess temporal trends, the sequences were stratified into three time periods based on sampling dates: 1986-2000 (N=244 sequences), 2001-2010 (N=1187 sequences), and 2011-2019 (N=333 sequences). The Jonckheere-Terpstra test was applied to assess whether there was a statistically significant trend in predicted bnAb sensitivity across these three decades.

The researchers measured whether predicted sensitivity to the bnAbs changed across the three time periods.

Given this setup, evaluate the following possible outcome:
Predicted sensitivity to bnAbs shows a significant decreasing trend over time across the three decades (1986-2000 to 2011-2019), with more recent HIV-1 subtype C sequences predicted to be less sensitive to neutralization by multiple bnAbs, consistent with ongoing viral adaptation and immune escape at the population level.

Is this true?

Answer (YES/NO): YES